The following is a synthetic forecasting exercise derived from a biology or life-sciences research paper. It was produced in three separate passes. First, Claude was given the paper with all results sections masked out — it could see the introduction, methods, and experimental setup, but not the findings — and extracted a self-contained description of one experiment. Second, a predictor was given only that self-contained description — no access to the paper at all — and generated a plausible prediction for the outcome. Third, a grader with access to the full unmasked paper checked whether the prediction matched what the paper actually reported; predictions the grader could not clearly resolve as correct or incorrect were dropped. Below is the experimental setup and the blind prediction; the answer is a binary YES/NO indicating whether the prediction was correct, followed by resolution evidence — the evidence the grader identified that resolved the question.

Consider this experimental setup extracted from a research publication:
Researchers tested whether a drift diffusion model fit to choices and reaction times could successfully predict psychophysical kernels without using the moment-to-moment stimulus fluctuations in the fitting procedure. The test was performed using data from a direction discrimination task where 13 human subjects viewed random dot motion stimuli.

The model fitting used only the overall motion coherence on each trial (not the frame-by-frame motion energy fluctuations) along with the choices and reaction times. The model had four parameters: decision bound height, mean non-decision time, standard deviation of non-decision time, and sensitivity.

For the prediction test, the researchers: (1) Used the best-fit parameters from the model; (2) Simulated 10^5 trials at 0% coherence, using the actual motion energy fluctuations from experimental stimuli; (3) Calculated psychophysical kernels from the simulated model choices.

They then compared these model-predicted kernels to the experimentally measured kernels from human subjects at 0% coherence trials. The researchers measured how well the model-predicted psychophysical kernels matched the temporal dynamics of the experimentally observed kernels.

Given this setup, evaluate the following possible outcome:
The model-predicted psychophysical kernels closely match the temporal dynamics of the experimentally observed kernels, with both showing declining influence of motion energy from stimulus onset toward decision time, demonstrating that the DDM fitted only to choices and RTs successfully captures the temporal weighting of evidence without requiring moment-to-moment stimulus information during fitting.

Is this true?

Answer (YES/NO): YES